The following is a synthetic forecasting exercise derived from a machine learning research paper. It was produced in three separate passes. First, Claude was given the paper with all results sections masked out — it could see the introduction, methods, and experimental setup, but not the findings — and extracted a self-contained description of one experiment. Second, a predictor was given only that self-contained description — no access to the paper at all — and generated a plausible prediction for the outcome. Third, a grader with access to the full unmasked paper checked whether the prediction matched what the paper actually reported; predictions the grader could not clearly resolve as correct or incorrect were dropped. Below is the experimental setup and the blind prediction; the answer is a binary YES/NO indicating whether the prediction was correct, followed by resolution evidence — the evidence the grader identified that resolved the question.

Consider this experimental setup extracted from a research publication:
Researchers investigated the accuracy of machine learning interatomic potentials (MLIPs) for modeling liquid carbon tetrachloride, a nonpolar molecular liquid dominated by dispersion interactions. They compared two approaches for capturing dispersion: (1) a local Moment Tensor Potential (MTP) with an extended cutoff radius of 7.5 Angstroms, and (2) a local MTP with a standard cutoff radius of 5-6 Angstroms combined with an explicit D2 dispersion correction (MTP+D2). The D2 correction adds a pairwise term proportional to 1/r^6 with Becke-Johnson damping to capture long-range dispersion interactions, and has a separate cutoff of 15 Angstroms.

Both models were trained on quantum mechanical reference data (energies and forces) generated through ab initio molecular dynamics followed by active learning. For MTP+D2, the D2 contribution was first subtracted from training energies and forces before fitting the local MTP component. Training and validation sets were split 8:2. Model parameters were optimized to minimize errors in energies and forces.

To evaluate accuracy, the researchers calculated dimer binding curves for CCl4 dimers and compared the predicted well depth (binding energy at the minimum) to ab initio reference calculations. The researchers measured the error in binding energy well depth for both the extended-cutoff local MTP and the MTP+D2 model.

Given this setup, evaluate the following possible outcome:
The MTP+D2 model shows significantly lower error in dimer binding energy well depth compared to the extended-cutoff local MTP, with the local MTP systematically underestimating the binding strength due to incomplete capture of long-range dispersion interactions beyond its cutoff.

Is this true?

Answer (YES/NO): NO